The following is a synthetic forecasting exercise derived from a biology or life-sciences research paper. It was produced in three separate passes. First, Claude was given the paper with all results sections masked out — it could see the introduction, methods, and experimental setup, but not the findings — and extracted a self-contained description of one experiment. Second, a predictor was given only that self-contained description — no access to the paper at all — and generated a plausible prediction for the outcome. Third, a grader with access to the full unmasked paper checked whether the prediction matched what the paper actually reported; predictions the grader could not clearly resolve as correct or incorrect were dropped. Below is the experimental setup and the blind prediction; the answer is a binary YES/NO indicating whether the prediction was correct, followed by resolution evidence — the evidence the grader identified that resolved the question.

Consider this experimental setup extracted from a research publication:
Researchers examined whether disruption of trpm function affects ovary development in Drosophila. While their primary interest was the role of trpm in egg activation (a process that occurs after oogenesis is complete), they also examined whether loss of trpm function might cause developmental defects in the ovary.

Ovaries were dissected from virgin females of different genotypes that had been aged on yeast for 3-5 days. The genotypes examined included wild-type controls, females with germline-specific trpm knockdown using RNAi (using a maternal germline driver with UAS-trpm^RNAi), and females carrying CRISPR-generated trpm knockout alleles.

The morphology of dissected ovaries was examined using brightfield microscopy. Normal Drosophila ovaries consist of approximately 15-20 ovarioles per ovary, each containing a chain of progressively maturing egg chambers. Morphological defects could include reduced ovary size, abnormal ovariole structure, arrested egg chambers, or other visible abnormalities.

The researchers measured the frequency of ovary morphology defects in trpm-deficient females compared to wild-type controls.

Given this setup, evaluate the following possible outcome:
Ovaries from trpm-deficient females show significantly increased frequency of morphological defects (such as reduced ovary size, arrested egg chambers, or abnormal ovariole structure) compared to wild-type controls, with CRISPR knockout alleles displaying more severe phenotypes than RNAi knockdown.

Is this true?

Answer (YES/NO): NO